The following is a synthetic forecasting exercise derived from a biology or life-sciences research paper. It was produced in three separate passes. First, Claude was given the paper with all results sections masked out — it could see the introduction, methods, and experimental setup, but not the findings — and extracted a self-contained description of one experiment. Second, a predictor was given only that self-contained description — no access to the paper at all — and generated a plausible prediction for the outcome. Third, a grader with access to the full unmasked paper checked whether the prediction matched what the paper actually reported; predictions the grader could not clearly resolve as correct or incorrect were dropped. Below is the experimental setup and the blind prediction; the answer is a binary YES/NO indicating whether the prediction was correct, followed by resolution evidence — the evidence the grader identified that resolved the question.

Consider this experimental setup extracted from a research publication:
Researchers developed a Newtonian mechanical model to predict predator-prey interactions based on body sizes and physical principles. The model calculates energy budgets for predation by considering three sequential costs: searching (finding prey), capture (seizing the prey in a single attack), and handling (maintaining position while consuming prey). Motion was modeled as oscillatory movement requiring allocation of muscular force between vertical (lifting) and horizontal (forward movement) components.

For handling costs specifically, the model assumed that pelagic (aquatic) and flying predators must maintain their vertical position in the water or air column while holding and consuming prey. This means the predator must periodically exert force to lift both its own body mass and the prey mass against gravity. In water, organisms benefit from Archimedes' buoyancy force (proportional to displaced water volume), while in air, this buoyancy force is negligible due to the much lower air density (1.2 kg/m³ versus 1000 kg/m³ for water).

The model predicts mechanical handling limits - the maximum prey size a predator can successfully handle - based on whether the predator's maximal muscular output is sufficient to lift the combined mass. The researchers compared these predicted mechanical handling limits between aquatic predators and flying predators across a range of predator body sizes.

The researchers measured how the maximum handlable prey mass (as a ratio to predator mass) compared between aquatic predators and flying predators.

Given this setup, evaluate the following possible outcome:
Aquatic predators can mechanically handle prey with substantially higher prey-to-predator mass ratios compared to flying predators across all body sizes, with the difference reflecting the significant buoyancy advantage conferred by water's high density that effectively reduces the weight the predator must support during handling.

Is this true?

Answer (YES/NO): YES